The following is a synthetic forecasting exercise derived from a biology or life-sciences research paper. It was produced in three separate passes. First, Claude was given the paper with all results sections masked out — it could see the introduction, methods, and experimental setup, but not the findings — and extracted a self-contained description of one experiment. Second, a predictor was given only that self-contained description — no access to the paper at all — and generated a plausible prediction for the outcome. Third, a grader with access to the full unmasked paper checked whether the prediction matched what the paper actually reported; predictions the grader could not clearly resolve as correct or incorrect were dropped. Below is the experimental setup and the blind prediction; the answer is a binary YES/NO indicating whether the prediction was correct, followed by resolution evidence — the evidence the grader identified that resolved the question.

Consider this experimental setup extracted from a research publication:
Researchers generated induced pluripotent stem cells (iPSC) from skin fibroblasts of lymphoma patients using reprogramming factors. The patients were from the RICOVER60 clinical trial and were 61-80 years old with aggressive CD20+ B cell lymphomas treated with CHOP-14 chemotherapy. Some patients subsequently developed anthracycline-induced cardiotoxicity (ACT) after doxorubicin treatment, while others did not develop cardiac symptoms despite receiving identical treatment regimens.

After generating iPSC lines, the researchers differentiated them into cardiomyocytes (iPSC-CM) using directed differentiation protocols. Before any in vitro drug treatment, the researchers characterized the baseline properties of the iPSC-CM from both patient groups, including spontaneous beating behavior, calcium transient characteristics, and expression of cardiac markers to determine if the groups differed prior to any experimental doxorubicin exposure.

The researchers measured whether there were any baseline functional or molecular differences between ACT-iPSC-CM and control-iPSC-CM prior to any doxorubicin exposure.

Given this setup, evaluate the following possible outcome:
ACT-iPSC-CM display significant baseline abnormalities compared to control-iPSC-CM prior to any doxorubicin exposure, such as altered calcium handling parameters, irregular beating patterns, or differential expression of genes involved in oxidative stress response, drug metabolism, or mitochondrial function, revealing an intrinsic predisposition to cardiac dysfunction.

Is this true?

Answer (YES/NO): NO